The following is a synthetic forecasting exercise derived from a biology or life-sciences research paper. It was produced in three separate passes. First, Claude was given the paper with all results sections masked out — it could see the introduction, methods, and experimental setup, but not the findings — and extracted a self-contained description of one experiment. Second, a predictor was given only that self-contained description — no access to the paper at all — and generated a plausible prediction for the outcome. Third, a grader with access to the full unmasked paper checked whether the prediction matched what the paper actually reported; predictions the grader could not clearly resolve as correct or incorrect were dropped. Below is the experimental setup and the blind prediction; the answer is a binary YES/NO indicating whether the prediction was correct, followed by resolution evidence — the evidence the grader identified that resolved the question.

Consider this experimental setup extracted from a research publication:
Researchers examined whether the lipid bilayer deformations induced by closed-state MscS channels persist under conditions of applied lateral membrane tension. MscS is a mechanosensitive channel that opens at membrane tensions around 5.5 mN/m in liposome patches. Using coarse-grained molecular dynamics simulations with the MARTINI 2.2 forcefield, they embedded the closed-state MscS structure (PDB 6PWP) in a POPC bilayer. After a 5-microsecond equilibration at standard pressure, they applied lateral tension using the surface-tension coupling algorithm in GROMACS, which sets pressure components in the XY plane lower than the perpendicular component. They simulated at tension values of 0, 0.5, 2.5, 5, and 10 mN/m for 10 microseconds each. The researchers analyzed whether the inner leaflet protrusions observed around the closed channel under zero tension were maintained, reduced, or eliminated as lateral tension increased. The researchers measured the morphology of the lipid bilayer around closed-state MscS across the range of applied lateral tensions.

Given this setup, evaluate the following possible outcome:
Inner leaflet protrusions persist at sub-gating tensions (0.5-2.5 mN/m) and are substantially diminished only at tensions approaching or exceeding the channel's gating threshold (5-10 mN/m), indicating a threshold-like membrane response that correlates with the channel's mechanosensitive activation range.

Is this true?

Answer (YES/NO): NO